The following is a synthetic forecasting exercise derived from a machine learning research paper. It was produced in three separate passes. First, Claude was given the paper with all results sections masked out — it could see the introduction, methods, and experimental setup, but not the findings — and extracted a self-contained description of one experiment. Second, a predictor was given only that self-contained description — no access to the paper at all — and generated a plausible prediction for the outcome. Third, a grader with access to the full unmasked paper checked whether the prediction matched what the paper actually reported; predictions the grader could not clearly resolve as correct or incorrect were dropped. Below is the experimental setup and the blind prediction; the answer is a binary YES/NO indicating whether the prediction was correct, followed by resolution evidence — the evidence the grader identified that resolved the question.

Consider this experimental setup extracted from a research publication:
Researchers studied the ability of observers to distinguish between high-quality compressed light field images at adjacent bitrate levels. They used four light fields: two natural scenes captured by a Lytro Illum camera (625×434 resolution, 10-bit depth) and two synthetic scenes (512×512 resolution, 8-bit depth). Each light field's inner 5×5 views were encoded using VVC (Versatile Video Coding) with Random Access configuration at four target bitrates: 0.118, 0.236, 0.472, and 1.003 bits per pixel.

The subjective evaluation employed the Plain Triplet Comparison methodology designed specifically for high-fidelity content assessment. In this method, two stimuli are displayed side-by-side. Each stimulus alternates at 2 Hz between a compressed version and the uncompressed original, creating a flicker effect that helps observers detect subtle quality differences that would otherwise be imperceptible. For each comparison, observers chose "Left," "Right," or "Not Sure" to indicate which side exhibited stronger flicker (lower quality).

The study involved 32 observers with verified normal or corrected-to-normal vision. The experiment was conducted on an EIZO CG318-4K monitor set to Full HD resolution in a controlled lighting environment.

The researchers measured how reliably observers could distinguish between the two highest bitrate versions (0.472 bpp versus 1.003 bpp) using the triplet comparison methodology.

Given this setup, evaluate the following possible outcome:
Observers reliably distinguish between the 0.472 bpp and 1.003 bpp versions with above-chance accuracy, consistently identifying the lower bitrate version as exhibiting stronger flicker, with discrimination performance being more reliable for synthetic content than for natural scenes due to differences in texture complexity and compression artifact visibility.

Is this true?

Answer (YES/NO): NO